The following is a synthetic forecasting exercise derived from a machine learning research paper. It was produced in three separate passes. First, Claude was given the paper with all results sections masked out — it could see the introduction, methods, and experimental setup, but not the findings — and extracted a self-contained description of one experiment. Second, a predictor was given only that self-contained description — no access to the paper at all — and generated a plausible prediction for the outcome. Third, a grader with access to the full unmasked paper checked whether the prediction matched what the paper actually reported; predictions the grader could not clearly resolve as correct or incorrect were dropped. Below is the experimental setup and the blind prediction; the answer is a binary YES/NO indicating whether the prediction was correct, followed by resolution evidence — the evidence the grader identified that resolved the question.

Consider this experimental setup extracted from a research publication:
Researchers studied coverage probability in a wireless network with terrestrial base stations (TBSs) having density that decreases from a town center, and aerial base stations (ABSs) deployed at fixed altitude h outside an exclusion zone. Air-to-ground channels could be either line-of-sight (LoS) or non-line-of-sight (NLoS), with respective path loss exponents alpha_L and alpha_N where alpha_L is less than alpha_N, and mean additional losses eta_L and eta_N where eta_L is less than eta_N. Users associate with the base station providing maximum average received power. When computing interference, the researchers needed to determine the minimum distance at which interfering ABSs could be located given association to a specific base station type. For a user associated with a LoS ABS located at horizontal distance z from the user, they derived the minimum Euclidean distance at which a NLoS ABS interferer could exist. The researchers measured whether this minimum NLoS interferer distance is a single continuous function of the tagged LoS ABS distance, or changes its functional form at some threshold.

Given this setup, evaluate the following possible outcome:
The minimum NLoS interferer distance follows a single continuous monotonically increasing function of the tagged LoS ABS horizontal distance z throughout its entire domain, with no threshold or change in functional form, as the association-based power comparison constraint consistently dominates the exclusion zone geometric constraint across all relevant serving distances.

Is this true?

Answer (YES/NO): NO